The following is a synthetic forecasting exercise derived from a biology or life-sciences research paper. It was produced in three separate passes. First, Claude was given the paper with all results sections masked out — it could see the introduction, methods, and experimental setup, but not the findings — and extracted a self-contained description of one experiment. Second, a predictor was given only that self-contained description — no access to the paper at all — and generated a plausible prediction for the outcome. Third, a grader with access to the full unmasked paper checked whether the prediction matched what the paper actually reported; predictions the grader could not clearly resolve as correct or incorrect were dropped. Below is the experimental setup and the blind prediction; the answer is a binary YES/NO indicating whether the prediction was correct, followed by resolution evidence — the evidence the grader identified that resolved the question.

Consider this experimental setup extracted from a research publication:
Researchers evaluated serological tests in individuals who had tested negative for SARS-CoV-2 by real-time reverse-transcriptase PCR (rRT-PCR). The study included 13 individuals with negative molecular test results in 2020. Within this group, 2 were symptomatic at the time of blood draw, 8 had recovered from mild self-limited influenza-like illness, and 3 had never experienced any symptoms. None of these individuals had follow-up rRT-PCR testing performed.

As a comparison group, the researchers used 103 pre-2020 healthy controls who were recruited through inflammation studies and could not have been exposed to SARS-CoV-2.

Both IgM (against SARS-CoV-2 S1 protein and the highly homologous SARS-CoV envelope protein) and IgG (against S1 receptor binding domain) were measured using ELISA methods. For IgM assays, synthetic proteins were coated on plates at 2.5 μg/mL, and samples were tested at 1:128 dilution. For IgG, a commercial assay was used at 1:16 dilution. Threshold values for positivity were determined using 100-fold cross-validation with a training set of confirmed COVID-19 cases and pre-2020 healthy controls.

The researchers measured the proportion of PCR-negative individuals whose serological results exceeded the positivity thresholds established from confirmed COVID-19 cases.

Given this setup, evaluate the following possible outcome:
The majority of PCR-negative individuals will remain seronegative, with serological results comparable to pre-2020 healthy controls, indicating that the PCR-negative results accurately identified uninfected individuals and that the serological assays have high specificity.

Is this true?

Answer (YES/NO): NO